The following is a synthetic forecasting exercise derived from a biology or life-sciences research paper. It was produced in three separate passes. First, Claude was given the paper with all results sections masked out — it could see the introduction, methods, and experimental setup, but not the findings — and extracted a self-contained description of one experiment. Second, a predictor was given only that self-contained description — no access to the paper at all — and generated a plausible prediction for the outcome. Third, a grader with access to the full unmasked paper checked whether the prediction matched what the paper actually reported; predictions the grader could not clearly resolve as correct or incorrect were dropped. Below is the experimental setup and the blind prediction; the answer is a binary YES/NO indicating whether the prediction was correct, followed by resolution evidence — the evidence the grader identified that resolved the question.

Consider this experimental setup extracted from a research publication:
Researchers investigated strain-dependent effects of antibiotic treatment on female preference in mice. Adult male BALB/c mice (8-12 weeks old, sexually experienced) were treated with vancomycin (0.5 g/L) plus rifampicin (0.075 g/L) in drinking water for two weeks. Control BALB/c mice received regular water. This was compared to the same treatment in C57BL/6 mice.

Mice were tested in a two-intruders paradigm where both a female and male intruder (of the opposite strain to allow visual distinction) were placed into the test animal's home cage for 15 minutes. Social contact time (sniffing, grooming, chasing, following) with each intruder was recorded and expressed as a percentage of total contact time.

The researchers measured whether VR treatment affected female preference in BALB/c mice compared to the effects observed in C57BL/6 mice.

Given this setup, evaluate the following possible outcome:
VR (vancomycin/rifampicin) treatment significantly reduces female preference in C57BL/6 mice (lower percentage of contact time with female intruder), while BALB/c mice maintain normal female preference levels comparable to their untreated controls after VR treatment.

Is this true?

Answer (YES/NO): NO